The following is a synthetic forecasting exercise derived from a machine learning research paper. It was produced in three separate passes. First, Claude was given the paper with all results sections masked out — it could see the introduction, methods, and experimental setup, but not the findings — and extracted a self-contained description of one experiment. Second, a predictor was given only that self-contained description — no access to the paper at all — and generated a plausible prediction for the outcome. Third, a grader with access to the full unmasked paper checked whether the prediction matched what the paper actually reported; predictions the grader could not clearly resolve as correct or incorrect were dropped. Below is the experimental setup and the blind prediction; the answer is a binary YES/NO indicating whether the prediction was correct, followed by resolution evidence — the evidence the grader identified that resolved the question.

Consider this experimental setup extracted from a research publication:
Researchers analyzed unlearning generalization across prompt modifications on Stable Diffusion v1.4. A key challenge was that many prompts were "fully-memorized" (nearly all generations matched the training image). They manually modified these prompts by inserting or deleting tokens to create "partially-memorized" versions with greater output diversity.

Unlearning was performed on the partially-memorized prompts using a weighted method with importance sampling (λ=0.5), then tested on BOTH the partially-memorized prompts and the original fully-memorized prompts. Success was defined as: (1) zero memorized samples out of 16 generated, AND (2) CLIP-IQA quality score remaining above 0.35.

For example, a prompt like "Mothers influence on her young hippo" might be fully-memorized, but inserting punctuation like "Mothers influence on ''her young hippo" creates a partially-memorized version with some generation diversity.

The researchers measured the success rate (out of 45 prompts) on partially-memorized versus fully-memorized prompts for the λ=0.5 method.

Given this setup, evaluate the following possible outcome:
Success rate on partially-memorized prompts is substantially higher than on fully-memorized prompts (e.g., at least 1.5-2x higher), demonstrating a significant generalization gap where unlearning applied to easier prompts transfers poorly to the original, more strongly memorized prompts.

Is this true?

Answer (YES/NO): NO